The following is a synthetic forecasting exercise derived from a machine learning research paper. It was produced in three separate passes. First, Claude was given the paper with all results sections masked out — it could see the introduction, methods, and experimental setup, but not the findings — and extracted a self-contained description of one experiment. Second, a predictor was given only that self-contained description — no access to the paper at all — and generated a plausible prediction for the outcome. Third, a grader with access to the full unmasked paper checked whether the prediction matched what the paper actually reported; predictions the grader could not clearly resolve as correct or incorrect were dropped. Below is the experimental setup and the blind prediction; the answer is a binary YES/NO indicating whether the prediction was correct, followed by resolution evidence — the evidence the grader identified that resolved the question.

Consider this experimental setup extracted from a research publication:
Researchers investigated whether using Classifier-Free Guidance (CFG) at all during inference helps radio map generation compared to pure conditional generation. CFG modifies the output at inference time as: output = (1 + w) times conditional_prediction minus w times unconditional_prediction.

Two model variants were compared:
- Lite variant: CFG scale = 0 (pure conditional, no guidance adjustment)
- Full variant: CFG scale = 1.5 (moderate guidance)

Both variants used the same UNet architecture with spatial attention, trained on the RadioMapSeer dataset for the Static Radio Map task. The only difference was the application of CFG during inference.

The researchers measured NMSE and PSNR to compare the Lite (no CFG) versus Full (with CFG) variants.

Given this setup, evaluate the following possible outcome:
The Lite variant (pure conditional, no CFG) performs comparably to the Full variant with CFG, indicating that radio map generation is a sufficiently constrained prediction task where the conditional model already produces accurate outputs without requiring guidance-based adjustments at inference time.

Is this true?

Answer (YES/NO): NO